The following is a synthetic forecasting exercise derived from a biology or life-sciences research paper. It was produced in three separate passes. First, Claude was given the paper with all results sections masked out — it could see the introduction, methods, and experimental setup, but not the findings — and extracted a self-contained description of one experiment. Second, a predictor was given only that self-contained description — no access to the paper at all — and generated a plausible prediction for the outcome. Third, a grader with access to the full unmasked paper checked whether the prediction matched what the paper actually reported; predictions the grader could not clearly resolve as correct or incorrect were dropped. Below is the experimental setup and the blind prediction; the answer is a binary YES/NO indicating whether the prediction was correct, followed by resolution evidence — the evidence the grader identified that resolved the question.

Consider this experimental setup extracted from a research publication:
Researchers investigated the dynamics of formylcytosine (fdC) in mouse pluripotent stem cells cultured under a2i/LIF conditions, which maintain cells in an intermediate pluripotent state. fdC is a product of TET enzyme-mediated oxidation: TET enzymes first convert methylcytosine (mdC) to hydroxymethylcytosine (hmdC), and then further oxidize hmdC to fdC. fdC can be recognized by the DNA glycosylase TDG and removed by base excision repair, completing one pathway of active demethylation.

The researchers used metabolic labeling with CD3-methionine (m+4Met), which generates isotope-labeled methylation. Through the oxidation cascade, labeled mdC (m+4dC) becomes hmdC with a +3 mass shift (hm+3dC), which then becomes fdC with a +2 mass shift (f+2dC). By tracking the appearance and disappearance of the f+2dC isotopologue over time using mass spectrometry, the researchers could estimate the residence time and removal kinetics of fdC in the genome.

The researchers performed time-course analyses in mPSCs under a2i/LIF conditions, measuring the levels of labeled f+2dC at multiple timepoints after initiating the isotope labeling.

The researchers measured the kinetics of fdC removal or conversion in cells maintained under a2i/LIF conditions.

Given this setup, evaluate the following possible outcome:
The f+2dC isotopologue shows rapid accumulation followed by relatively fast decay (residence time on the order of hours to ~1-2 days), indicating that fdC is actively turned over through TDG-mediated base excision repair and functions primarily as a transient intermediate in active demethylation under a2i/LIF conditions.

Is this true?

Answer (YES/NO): YES